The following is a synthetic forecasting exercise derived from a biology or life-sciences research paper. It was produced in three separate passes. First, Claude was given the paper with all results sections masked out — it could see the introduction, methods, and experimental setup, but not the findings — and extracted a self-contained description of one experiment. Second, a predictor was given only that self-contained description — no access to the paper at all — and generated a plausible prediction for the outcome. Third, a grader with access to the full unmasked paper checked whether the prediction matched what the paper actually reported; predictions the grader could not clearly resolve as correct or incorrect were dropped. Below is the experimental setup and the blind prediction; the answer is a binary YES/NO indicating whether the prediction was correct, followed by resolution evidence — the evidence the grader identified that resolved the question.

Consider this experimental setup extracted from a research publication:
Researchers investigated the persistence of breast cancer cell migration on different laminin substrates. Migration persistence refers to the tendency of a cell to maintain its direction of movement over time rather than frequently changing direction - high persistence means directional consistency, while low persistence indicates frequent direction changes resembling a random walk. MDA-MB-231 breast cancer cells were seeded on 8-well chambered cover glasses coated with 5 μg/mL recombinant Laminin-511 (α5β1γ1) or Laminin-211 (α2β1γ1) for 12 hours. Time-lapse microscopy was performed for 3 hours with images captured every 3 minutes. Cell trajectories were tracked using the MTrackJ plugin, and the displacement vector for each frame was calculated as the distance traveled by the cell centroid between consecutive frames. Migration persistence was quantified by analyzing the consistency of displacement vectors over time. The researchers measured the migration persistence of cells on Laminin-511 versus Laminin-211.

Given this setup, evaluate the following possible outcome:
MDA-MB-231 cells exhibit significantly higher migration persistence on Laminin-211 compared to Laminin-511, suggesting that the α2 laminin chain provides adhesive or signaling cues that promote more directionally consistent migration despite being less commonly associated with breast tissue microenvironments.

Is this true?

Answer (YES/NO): NO